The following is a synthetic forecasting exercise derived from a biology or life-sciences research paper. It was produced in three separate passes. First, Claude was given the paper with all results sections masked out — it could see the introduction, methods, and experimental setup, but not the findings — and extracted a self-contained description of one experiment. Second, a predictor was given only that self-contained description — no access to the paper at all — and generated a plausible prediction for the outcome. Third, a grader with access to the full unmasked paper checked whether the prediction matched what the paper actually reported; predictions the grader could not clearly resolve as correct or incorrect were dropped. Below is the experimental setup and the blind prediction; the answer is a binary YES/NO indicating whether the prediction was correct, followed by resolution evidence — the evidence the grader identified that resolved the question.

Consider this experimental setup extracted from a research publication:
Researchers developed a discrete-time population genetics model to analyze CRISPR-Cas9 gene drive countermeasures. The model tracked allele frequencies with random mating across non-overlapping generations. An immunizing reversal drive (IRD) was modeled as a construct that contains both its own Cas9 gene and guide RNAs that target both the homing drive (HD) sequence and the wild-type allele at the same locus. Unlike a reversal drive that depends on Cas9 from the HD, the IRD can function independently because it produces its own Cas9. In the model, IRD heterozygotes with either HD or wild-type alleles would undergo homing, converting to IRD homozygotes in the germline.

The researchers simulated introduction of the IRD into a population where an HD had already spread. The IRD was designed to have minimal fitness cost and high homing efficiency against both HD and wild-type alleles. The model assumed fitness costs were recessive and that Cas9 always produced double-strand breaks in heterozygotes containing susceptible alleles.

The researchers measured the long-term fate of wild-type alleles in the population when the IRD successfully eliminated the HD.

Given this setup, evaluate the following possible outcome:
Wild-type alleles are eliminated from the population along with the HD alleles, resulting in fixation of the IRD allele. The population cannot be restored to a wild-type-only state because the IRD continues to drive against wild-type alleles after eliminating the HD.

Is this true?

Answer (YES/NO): YES